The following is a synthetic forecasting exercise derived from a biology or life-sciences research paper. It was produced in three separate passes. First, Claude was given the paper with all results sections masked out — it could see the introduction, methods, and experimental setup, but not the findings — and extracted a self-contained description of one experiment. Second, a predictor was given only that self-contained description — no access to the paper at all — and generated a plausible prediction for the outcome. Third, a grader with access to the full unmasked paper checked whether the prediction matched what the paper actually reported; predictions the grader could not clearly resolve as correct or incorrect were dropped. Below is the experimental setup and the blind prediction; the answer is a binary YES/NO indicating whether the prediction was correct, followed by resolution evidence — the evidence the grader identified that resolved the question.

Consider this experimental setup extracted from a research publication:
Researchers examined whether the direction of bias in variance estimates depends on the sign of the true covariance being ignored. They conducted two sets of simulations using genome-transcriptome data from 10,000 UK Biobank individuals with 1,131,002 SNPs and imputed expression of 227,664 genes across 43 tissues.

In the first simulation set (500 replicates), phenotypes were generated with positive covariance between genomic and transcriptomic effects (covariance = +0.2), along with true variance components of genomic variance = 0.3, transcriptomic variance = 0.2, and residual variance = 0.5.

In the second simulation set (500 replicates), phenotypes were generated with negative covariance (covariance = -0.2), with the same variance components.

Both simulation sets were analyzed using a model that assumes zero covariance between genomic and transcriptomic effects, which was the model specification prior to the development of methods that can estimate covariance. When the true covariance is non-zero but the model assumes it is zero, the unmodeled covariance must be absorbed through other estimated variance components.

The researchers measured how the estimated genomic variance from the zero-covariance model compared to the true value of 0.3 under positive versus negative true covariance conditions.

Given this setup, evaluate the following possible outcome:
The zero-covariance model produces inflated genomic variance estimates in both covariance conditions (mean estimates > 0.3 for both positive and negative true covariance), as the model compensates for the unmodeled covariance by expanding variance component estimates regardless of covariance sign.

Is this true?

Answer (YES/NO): NO